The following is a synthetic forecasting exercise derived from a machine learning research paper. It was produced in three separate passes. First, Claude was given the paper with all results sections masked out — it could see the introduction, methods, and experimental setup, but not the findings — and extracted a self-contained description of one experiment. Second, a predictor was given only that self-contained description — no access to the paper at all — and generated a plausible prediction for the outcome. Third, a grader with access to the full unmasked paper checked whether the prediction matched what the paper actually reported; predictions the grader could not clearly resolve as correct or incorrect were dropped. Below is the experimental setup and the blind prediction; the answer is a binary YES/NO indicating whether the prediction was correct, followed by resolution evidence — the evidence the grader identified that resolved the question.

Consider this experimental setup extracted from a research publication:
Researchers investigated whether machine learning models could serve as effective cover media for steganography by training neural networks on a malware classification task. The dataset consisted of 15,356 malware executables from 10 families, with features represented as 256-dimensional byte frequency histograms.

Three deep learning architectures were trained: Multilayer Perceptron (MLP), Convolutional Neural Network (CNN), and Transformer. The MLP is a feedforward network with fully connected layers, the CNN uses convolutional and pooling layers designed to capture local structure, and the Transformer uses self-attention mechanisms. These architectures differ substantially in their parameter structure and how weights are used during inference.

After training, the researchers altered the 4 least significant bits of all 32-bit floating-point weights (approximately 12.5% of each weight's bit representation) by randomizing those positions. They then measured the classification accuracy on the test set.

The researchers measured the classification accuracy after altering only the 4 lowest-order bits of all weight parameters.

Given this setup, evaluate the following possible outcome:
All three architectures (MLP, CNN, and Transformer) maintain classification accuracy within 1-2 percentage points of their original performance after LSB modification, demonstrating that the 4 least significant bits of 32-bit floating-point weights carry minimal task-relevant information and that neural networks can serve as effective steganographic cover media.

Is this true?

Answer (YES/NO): YES